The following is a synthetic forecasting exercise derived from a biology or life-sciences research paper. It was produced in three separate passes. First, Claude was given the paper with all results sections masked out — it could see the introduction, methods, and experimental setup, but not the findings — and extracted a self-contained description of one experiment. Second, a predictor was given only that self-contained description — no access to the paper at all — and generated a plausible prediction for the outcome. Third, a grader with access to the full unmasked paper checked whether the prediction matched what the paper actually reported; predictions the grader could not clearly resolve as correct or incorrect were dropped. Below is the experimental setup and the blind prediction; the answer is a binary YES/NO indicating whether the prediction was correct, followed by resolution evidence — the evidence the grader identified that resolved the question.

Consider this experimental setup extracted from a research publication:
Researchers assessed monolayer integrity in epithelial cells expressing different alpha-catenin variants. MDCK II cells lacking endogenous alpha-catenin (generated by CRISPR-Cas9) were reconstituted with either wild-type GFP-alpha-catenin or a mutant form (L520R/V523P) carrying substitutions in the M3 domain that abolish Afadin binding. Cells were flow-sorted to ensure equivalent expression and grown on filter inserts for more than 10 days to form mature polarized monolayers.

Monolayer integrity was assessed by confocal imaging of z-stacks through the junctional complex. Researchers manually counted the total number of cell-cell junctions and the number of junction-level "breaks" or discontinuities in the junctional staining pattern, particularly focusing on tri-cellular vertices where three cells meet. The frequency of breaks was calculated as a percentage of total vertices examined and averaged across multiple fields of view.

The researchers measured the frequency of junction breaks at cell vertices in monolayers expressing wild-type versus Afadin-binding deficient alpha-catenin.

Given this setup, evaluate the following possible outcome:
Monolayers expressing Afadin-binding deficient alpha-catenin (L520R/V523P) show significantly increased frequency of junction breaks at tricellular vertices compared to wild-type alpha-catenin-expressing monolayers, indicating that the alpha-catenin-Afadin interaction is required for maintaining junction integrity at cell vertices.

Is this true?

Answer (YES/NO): YES